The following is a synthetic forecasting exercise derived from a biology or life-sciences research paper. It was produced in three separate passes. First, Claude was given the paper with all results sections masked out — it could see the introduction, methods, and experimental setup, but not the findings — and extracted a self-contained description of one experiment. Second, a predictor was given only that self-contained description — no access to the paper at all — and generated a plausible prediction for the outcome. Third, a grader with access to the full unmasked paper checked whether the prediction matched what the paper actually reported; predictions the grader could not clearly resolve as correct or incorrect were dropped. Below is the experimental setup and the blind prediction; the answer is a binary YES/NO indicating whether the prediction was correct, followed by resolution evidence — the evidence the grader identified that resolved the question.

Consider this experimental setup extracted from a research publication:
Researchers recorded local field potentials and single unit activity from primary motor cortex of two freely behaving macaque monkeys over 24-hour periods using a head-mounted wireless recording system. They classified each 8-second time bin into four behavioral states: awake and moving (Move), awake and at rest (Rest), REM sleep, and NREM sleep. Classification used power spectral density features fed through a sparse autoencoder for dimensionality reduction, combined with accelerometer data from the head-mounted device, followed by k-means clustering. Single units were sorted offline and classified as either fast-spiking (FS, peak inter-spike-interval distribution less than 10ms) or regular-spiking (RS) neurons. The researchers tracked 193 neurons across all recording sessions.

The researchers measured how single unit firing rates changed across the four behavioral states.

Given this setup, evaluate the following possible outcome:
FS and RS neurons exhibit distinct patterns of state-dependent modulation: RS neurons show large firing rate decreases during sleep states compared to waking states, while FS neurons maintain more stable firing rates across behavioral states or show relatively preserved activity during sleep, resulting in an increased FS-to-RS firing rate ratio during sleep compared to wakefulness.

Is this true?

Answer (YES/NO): NO